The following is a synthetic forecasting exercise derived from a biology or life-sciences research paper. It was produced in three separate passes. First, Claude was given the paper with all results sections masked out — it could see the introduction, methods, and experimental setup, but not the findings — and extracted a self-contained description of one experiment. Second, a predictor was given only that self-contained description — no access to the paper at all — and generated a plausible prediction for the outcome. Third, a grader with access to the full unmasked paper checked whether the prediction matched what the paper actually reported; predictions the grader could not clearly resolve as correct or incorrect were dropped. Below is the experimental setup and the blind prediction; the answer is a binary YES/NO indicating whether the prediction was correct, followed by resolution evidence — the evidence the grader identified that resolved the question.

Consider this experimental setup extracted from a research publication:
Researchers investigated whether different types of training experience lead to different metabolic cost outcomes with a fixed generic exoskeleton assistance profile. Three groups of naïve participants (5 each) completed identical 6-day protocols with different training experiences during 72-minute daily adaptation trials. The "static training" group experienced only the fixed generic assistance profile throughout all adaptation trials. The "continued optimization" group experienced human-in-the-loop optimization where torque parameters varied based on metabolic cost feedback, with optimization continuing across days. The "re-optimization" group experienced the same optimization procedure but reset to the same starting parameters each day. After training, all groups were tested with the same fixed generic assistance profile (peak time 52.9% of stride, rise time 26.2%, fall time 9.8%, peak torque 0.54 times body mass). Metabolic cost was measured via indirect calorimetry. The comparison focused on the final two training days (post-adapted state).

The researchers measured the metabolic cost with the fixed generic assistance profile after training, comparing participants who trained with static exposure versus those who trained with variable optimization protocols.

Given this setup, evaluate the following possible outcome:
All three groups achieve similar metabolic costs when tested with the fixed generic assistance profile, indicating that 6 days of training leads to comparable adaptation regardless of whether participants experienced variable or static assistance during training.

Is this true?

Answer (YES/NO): NO